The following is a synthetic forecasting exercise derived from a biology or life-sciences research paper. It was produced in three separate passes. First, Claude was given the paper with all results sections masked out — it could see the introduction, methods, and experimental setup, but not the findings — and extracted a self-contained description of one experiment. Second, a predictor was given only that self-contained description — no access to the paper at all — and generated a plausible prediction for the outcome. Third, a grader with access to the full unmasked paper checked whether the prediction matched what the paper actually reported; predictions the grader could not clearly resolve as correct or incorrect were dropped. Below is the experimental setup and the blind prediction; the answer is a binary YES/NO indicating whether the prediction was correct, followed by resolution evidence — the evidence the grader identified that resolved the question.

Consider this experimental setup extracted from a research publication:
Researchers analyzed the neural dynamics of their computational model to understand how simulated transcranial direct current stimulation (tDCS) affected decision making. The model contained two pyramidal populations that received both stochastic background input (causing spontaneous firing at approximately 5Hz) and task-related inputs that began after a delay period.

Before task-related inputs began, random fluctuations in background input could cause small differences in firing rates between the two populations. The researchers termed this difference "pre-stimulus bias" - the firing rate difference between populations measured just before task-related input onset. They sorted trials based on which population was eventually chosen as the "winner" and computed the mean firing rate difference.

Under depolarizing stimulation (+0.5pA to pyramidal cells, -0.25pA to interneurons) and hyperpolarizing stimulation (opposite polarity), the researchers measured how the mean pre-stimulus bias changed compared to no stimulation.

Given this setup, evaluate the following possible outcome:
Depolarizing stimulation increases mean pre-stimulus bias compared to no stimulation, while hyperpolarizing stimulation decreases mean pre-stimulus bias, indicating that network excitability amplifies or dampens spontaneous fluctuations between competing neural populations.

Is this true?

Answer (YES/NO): YES